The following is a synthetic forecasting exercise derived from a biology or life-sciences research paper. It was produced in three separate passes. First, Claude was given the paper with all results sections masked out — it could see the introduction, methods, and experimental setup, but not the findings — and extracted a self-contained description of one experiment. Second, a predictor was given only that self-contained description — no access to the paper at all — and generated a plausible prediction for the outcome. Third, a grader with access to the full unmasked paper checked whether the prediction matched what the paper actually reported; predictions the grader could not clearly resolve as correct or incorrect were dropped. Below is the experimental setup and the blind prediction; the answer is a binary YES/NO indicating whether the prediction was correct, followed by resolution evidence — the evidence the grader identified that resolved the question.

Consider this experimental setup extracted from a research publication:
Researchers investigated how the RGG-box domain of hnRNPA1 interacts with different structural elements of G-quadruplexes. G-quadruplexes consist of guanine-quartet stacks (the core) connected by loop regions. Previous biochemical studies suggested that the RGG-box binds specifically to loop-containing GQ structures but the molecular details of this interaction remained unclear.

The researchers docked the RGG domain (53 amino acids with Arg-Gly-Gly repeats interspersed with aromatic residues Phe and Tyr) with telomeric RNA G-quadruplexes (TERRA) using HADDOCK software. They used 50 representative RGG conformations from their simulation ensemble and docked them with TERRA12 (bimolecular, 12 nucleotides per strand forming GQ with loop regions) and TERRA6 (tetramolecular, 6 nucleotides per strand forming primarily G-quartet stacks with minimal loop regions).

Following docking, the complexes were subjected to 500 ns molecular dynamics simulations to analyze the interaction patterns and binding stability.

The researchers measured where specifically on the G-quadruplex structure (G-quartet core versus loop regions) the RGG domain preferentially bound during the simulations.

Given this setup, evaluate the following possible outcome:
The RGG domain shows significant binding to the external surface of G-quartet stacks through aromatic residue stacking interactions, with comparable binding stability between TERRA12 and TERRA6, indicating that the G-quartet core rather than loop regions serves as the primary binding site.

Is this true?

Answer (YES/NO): NO